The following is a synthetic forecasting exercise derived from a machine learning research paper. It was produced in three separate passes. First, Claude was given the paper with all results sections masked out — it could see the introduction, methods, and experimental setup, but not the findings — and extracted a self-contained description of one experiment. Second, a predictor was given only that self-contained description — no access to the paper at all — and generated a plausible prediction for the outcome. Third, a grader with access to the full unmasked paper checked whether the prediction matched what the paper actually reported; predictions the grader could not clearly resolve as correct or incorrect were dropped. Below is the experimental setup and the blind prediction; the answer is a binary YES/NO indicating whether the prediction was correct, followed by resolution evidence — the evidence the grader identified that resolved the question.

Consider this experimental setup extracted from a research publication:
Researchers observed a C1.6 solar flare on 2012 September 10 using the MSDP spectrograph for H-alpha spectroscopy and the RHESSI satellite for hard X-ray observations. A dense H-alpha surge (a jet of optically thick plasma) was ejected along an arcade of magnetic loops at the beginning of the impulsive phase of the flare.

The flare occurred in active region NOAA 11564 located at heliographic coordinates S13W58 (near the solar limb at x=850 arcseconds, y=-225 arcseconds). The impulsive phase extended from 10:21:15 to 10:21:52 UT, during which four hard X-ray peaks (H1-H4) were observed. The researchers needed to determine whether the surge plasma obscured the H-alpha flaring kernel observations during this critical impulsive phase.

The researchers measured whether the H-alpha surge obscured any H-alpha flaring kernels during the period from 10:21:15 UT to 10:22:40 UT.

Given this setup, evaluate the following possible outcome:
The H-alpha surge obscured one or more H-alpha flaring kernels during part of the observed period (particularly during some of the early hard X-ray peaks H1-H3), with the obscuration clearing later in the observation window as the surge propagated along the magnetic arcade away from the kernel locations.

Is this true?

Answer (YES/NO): NO